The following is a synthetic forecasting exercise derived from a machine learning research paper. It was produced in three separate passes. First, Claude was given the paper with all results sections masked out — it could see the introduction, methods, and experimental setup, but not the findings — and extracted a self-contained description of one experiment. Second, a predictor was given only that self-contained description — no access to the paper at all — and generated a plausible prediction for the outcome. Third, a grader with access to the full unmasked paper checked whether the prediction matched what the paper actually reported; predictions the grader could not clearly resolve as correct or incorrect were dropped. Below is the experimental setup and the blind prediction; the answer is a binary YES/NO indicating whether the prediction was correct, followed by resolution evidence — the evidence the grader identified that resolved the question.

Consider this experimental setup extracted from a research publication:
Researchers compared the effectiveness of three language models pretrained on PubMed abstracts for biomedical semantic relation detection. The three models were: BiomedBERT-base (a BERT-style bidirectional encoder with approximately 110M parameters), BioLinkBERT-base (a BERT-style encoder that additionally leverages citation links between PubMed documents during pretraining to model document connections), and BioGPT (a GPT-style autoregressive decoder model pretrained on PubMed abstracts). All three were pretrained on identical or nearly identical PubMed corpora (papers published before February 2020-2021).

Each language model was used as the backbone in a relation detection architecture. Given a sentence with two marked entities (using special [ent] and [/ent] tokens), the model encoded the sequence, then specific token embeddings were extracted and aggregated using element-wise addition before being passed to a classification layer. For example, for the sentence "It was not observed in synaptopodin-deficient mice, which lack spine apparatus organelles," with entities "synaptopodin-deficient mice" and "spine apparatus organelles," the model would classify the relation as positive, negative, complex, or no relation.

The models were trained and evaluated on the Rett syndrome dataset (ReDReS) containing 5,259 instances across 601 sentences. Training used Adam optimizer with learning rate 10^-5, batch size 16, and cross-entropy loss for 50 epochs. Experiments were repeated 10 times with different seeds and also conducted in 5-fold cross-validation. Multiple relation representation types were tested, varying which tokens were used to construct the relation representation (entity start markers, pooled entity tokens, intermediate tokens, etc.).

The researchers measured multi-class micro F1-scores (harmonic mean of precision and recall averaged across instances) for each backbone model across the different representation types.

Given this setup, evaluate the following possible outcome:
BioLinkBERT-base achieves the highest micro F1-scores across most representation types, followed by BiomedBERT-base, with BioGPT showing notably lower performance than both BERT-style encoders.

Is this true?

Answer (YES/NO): NO